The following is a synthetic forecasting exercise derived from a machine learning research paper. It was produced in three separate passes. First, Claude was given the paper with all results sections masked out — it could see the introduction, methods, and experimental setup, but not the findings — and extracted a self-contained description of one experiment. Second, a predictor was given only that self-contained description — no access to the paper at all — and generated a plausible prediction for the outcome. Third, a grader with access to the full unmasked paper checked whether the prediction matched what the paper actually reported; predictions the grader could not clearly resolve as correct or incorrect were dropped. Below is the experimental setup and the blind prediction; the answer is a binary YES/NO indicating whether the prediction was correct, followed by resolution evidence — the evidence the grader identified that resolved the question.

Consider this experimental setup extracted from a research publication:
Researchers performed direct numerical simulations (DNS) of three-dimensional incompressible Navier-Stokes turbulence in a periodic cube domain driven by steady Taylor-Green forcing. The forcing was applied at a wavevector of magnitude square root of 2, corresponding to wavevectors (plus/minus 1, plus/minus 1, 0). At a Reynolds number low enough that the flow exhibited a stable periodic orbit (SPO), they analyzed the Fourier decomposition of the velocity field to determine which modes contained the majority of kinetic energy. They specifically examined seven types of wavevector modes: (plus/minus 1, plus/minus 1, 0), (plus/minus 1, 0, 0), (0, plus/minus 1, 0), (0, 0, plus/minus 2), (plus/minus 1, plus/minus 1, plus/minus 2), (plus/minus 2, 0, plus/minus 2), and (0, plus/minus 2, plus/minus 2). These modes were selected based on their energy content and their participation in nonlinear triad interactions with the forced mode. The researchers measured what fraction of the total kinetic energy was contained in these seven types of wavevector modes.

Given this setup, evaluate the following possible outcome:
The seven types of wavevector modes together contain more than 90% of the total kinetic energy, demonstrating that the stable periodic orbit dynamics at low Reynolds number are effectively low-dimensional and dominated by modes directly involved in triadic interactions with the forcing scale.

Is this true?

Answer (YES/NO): YES